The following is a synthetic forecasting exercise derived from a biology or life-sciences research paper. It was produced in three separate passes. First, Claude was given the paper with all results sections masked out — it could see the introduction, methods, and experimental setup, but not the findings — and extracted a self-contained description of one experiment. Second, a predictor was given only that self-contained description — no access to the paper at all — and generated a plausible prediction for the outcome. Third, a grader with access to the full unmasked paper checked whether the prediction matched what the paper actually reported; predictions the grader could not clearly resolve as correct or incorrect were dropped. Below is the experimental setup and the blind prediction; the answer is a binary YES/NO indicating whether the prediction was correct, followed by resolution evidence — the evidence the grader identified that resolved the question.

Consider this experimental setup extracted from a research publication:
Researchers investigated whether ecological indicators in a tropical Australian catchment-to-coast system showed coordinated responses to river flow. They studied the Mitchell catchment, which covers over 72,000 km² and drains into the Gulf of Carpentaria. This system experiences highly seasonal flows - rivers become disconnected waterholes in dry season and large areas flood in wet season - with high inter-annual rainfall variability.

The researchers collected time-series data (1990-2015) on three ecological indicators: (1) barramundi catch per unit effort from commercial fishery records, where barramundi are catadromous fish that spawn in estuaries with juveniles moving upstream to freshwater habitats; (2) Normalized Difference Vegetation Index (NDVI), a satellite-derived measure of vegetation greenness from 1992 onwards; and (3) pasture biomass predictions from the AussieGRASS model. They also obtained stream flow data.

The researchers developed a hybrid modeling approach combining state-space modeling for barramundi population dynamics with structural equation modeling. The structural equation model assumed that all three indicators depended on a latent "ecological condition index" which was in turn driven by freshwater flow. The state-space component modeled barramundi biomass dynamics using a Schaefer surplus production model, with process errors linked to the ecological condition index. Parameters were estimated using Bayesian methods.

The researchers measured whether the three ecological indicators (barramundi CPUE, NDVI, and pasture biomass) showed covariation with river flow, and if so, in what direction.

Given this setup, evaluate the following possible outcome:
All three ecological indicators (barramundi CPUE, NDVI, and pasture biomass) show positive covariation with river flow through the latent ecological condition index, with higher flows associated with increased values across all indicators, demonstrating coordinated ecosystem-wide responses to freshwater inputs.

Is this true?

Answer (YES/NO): YES